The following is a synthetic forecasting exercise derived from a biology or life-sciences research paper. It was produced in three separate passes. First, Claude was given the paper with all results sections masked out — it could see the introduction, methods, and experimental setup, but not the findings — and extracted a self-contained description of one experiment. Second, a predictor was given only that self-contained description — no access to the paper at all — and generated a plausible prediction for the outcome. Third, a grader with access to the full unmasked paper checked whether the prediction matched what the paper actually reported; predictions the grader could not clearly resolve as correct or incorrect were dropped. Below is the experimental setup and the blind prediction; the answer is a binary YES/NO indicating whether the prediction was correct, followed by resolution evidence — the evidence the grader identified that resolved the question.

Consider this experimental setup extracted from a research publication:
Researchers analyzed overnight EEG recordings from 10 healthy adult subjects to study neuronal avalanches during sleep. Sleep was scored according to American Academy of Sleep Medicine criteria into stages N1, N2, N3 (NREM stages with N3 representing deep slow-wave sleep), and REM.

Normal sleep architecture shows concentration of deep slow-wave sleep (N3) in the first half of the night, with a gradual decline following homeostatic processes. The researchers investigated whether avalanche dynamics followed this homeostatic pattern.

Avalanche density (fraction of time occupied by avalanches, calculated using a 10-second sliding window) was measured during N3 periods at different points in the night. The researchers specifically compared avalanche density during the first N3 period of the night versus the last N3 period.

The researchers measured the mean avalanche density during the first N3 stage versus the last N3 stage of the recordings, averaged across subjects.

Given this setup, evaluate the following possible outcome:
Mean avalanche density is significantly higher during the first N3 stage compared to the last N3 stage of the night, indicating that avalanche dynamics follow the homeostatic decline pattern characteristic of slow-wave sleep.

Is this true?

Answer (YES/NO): YES